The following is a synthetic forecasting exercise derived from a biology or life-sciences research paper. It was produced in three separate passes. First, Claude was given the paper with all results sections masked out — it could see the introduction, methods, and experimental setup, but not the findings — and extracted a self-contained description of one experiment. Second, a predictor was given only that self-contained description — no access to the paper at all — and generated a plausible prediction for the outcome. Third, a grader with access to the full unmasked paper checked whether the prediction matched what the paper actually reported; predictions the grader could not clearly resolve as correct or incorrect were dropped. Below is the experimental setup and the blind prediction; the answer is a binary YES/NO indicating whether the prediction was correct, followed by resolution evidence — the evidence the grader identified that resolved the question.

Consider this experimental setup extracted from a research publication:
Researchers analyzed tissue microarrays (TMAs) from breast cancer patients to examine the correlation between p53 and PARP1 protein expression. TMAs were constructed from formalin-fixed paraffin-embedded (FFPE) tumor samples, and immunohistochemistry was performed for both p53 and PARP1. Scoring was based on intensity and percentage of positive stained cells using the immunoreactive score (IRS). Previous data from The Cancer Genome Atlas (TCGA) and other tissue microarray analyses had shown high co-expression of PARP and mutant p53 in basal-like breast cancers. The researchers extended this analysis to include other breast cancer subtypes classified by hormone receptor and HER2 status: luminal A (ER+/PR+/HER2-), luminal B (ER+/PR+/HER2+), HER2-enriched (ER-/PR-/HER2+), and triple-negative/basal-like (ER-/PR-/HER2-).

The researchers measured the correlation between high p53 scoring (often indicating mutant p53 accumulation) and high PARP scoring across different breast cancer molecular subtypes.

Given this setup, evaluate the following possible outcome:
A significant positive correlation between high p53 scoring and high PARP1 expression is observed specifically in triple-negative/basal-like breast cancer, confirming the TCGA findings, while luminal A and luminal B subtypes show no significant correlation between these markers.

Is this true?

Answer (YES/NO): NO